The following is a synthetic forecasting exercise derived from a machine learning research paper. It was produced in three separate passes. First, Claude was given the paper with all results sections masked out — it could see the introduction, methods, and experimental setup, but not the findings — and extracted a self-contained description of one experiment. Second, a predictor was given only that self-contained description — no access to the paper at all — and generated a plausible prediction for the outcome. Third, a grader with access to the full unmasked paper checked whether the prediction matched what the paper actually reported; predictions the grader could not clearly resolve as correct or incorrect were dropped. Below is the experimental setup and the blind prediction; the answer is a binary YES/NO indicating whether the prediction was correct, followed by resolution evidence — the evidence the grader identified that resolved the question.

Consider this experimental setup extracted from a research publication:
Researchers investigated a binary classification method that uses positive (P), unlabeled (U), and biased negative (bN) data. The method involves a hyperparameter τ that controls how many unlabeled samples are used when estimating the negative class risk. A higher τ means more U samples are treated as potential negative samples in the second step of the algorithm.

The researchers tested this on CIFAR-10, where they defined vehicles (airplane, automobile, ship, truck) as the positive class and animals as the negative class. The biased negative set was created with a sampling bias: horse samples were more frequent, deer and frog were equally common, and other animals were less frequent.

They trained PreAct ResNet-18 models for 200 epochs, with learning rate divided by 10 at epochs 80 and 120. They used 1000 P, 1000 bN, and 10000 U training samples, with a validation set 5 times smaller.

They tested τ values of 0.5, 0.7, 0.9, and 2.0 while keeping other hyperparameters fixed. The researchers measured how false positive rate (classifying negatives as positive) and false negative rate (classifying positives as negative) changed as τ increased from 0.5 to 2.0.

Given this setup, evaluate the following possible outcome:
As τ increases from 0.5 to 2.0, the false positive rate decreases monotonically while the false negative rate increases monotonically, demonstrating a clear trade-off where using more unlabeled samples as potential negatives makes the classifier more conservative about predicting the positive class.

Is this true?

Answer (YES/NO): YES